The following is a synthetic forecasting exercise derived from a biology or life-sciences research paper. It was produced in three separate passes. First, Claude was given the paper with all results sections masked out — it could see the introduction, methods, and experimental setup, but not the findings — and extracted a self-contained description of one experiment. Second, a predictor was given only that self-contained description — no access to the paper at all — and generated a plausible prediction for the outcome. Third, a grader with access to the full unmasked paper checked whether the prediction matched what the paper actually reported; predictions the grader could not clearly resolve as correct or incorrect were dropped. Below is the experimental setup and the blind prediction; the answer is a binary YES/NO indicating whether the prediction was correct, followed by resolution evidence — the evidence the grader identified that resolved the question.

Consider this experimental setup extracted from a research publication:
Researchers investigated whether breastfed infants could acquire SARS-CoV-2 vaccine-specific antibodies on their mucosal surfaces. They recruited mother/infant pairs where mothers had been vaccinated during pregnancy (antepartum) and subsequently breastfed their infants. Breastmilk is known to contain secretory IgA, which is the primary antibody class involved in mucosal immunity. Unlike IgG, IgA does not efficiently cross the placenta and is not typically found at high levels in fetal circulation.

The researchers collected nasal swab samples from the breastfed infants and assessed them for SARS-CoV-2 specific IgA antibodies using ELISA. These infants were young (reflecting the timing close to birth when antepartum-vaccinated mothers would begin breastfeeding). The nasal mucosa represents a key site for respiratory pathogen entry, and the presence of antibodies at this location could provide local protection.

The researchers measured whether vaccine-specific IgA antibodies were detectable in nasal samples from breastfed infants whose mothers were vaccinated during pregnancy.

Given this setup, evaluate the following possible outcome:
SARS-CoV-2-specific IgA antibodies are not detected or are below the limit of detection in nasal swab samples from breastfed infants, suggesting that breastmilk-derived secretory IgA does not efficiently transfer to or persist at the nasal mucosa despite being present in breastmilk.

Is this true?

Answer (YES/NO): NO